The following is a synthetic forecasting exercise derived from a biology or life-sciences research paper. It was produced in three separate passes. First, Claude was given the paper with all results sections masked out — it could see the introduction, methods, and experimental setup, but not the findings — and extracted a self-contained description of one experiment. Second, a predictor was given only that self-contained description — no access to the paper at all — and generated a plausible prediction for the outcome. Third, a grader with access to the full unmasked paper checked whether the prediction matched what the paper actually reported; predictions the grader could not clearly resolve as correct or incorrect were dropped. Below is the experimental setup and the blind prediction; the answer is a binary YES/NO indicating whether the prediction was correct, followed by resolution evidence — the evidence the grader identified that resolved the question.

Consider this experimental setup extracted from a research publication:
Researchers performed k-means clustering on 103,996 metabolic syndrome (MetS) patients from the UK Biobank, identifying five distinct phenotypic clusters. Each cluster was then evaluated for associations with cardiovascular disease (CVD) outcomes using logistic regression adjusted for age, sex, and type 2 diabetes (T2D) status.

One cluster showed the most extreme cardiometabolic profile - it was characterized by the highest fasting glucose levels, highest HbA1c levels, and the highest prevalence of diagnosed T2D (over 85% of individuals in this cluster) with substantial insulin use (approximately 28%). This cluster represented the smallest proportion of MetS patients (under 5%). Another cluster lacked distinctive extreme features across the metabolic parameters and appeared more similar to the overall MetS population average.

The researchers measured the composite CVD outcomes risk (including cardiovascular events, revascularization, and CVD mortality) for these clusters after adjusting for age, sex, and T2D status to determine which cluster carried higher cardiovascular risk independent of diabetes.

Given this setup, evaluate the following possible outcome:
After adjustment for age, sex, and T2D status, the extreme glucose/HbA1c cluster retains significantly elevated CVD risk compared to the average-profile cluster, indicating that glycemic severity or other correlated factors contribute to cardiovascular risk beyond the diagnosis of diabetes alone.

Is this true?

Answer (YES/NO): NO